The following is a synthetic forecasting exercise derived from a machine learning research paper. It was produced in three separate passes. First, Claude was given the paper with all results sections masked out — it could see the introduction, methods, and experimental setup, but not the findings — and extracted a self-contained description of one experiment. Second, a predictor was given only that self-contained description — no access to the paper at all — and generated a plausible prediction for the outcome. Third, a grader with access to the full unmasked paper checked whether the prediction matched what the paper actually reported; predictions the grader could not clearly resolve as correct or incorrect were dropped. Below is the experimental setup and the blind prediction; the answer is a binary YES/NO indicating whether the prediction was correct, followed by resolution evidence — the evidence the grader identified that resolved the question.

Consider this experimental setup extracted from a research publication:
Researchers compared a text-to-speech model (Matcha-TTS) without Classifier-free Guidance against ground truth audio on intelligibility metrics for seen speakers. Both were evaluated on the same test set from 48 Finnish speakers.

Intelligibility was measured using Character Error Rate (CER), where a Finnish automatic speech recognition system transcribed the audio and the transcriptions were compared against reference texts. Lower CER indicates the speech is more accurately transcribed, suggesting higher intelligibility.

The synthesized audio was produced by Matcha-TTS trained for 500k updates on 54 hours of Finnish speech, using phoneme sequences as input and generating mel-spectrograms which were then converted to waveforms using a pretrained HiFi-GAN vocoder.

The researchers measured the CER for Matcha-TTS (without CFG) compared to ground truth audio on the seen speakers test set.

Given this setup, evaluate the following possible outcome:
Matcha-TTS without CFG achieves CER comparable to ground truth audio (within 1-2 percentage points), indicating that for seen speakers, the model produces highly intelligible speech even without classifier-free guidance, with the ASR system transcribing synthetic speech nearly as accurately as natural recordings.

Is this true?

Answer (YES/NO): YES